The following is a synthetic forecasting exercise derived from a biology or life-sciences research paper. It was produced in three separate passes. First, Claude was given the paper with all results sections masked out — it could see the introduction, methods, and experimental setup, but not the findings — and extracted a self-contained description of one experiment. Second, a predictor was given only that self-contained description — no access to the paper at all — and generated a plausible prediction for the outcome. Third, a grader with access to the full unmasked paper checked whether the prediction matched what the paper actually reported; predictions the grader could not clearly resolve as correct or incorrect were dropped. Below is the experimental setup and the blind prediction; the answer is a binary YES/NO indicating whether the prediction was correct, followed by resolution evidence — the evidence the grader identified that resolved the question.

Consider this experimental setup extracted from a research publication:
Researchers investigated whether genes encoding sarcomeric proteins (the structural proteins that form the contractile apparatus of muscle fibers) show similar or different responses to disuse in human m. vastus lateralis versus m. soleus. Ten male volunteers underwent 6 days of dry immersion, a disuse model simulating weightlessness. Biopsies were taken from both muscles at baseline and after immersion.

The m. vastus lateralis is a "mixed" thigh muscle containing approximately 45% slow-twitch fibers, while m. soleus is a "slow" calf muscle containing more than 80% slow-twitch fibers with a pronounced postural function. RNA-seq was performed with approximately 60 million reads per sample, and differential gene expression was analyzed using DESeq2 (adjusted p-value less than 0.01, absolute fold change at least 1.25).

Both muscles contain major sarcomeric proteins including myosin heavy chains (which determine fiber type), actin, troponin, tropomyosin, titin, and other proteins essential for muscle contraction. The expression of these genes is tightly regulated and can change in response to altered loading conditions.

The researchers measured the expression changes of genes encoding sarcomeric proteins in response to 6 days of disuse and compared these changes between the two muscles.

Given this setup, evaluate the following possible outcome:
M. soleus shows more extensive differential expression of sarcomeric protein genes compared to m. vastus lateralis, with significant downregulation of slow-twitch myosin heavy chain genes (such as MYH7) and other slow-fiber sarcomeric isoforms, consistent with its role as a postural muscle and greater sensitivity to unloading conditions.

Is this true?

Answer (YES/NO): NO